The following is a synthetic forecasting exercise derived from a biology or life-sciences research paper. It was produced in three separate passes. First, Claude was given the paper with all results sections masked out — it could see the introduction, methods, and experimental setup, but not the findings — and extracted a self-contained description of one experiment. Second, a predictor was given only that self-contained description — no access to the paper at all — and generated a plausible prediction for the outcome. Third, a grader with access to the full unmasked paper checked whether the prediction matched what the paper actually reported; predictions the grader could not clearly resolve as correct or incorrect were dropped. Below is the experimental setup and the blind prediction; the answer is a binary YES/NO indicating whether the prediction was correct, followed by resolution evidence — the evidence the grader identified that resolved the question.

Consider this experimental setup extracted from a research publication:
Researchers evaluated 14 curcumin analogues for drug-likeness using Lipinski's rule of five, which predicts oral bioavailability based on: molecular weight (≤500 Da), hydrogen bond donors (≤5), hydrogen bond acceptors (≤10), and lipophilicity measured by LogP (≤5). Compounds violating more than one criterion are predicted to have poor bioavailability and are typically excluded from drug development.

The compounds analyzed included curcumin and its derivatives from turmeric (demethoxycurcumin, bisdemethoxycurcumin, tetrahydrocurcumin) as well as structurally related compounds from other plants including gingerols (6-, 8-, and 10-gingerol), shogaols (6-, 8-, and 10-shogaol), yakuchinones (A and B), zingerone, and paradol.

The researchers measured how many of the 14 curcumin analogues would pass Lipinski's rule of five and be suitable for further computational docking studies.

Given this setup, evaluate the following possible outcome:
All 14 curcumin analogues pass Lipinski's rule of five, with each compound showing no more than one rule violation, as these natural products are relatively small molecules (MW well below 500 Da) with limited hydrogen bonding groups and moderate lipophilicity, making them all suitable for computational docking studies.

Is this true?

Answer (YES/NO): NO